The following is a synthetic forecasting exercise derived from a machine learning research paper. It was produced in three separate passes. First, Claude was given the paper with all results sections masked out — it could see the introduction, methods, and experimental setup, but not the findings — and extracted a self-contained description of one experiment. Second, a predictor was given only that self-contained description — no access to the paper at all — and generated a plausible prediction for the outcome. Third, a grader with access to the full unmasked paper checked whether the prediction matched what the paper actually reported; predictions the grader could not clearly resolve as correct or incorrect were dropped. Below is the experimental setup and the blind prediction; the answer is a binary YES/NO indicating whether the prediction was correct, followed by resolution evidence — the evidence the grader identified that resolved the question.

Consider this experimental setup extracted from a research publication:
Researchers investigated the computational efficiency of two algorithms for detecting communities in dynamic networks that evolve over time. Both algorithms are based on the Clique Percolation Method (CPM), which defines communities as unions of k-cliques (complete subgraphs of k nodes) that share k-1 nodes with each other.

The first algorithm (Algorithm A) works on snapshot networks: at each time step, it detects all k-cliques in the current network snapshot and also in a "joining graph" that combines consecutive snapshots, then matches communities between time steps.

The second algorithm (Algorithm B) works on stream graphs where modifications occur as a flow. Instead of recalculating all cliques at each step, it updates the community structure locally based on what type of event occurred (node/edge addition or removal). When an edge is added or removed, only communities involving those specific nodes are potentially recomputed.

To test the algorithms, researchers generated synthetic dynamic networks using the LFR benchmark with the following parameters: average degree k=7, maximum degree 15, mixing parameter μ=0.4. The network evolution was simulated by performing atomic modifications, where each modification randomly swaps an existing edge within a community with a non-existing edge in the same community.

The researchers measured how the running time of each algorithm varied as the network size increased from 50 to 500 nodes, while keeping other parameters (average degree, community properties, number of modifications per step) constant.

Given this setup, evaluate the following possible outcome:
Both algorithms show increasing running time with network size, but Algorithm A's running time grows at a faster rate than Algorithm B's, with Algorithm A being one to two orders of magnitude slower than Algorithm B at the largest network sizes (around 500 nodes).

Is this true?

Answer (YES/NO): NO